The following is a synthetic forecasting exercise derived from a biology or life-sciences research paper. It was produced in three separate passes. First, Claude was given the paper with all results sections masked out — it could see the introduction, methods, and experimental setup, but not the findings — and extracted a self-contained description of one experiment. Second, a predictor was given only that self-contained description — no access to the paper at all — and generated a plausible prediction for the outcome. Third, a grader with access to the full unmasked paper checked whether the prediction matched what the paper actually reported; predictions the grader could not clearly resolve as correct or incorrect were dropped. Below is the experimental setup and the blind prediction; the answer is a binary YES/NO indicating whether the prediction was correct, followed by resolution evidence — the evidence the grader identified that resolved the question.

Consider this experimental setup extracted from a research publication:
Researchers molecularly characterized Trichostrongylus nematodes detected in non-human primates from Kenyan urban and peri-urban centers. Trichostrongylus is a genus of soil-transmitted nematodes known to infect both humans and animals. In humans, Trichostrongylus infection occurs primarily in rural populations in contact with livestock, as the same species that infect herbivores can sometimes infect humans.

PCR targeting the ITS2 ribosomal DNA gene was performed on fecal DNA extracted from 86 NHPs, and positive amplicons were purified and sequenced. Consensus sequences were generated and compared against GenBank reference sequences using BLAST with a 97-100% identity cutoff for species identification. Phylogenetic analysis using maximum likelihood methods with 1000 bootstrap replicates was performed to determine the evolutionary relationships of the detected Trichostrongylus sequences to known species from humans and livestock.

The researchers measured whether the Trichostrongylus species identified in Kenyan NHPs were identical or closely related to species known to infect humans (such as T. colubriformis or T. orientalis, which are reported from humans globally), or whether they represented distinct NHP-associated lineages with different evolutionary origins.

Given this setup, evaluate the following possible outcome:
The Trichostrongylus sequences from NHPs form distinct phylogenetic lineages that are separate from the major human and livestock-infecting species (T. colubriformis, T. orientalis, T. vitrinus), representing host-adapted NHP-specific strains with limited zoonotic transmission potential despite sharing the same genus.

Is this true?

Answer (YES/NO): NO